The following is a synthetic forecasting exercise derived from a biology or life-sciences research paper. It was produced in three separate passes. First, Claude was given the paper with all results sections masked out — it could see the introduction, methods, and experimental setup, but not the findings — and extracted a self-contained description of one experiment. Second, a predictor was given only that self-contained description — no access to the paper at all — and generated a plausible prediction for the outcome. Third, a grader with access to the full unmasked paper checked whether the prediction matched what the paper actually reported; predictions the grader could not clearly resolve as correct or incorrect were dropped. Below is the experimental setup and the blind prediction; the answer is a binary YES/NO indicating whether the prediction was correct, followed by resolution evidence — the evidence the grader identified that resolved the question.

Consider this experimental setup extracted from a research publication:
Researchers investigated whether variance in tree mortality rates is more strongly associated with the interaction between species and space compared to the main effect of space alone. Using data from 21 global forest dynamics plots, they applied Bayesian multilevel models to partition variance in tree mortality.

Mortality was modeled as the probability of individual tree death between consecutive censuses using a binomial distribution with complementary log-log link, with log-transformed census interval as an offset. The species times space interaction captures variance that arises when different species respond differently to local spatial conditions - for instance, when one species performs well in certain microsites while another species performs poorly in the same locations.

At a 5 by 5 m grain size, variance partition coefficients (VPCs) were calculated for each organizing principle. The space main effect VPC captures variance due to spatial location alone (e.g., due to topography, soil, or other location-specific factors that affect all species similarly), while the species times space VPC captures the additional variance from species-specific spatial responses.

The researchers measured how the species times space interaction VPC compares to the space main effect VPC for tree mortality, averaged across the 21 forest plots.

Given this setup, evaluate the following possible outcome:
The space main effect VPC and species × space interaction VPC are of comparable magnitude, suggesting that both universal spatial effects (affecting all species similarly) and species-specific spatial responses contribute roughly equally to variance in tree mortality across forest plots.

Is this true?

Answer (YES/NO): NO